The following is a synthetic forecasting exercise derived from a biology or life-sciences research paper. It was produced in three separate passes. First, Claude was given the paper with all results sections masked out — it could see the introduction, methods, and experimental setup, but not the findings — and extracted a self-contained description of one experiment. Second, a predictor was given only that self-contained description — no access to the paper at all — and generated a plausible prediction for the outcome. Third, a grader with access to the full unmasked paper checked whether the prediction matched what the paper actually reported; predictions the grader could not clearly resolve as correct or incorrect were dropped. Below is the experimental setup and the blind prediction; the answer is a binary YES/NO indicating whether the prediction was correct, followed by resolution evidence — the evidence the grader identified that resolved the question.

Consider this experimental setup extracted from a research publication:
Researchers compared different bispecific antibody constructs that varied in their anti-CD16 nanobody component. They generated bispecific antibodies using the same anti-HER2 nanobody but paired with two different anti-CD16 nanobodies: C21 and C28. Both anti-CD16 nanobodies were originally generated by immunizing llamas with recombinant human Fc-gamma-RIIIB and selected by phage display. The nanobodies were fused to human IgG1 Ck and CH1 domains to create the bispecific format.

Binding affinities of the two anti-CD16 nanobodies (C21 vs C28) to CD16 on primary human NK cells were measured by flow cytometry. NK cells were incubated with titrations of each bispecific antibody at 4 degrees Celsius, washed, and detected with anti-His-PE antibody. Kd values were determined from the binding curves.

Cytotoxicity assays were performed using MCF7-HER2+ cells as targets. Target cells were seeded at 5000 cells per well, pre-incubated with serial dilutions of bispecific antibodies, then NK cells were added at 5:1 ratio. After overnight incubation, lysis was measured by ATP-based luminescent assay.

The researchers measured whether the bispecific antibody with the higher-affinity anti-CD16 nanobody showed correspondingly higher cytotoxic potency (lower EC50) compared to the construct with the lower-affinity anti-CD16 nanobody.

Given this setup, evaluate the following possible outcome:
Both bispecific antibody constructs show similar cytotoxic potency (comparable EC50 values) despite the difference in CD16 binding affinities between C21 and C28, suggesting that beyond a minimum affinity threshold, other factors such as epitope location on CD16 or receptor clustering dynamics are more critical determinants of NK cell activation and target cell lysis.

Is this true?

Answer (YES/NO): NO